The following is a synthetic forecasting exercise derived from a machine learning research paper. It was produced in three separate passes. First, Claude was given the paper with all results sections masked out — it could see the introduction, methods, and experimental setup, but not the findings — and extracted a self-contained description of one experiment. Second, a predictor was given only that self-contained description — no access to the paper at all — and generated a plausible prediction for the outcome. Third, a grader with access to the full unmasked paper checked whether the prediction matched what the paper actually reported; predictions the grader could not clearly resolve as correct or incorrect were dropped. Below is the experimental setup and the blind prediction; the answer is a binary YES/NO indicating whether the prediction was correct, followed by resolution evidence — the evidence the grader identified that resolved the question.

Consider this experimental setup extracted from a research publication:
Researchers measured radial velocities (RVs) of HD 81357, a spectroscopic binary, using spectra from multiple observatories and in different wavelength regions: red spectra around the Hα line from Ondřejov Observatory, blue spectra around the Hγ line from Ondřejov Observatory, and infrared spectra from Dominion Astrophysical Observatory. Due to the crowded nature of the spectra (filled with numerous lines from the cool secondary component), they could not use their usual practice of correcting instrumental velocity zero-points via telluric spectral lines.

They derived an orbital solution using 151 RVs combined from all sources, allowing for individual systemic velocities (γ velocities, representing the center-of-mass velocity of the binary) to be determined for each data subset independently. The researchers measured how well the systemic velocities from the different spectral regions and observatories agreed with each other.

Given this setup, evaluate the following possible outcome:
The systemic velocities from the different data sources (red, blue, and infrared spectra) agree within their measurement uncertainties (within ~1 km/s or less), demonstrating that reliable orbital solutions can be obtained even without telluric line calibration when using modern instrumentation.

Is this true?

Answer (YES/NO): NO